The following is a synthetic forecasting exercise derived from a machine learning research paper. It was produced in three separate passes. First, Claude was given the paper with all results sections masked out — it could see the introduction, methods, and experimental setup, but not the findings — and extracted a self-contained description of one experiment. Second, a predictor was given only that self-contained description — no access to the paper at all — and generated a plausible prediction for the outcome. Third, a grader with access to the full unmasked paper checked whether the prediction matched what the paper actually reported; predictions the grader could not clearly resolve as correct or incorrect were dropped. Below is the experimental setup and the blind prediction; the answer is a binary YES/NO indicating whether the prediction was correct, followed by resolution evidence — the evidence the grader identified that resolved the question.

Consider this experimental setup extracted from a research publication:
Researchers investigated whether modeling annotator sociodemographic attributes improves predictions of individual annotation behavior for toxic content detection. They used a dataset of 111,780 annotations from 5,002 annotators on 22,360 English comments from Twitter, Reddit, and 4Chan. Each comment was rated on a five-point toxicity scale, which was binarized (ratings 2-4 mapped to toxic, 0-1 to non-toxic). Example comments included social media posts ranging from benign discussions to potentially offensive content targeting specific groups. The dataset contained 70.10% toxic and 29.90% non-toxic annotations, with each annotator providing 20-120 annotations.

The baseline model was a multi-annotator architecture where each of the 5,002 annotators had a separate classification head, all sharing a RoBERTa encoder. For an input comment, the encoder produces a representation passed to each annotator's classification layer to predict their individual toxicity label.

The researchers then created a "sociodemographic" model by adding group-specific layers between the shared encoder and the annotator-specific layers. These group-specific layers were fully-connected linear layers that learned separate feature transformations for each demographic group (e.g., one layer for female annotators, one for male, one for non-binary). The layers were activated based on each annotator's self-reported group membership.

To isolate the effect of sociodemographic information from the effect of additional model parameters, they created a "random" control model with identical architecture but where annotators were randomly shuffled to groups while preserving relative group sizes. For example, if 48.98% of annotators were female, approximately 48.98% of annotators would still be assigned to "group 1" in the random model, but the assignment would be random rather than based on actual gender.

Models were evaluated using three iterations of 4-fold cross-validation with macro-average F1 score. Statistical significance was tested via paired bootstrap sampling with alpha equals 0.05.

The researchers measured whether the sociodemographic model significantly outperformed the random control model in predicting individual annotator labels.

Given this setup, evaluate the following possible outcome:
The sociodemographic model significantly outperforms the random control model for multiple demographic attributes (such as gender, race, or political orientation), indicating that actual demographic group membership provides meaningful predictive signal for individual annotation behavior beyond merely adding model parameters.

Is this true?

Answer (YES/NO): NO